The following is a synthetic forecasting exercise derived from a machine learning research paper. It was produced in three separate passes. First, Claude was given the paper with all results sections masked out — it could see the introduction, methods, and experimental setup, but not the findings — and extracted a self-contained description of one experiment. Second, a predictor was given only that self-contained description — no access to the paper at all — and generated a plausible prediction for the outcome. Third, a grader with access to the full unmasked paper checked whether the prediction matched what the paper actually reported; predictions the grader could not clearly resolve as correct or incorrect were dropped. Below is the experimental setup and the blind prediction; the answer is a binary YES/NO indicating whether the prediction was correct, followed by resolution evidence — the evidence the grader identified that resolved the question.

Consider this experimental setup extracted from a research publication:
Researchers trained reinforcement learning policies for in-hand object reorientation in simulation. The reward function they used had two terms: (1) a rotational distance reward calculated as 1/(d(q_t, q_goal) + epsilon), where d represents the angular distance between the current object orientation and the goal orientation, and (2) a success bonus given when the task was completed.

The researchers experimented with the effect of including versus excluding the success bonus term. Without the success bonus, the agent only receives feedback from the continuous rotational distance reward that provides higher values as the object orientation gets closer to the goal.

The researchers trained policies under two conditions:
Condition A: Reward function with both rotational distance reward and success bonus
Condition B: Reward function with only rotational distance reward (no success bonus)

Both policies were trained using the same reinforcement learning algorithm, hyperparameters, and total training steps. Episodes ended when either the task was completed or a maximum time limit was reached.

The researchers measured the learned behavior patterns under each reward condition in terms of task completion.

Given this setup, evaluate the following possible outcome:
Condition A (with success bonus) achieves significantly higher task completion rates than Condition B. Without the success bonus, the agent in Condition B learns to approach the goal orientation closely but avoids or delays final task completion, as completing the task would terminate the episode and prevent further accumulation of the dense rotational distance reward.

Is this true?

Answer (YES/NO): YES